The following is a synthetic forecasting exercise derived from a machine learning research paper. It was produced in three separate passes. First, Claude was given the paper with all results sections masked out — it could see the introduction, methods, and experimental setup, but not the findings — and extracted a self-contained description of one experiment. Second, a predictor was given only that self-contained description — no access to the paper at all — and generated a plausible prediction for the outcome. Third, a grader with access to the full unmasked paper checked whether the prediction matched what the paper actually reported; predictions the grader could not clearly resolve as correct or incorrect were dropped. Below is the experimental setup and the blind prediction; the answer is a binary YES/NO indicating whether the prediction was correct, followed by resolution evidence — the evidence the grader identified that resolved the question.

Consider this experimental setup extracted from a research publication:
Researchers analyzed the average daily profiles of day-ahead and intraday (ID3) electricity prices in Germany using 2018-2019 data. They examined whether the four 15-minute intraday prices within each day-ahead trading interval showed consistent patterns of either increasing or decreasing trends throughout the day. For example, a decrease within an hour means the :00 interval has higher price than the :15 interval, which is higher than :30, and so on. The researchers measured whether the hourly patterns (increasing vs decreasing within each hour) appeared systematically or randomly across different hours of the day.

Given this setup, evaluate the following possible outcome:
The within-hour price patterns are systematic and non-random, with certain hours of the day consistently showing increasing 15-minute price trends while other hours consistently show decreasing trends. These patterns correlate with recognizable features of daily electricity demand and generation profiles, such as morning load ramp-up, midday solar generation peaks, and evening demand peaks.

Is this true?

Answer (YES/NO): YES